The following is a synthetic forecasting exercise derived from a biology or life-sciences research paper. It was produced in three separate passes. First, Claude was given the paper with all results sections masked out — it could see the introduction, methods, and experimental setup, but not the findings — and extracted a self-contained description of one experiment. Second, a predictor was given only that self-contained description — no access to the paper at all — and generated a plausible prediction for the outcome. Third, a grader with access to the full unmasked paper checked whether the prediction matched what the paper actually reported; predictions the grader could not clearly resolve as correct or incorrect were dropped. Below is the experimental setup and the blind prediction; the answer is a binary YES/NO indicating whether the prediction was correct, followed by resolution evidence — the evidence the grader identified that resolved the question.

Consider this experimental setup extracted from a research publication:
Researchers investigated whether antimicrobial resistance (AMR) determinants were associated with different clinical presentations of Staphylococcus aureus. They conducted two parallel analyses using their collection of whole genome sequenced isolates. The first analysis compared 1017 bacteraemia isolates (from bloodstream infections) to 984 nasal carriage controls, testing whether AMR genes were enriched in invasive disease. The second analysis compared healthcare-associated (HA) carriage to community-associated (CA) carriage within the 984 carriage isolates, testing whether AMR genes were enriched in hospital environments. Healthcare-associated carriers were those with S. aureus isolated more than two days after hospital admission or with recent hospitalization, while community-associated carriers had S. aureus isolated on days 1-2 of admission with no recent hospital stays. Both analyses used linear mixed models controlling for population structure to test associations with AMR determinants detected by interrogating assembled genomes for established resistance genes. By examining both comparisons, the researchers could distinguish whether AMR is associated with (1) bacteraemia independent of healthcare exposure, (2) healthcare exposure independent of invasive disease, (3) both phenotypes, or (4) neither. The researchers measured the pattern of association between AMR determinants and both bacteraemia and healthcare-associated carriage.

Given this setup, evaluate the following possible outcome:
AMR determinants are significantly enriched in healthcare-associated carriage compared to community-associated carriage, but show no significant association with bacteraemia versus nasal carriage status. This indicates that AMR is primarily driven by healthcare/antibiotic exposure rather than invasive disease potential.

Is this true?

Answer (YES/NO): NO